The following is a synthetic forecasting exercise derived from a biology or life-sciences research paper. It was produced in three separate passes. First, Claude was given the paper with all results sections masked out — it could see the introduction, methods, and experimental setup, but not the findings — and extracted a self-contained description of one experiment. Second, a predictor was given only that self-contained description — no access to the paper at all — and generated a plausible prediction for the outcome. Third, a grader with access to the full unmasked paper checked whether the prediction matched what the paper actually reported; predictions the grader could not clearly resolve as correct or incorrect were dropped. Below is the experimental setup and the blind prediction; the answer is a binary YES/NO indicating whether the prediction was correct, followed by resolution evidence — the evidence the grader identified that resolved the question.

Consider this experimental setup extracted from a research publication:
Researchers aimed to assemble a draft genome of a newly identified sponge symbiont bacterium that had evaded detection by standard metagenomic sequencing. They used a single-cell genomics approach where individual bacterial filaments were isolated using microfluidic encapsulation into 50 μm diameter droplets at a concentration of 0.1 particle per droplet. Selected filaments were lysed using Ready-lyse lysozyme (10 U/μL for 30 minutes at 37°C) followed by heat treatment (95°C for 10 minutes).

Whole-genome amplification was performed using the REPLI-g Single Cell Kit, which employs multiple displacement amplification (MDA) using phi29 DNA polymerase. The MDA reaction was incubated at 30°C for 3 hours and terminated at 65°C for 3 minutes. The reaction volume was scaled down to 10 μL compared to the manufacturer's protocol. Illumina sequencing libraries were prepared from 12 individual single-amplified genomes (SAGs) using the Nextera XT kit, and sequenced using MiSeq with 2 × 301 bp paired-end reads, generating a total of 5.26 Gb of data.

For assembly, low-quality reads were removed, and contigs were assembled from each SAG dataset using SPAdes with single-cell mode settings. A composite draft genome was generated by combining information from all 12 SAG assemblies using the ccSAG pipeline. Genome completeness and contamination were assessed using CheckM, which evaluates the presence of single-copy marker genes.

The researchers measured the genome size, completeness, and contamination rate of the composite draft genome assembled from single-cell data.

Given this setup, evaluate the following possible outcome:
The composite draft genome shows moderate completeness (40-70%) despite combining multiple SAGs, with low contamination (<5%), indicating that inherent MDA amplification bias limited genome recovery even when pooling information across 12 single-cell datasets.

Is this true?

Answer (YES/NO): NO